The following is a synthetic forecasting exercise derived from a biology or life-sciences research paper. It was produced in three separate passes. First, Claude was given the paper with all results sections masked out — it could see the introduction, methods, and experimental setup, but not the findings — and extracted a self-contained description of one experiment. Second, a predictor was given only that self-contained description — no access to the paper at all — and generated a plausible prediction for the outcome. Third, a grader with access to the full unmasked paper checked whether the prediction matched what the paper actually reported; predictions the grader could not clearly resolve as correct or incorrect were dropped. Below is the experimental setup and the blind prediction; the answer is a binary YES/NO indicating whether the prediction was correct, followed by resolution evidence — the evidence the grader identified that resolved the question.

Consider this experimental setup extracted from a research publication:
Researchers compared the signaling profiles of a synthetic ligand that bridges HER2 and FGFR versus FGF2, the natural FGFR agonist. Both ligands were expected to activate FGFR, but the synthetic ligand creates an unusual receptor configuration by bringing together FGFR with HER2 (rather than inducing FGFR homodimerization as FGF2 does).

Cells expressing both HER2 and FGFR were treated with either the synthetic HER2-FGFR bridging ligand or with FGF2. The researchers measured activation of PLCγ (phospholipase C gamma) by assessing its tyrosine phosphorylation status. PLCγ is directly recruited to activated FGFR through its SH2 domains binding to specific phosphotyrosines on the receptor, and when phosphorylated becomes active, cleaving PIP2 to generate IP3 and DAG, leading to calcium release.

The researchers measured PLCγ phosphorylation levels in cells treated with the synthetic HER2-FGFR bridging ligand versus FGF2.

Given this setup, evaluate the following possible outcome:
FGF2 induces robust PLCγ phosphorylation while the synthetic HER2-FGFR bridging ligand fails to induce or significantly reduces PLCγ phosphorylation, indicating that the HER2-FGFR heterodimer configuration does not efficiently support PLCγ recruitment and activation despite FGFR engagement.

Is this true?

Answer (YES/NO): YES